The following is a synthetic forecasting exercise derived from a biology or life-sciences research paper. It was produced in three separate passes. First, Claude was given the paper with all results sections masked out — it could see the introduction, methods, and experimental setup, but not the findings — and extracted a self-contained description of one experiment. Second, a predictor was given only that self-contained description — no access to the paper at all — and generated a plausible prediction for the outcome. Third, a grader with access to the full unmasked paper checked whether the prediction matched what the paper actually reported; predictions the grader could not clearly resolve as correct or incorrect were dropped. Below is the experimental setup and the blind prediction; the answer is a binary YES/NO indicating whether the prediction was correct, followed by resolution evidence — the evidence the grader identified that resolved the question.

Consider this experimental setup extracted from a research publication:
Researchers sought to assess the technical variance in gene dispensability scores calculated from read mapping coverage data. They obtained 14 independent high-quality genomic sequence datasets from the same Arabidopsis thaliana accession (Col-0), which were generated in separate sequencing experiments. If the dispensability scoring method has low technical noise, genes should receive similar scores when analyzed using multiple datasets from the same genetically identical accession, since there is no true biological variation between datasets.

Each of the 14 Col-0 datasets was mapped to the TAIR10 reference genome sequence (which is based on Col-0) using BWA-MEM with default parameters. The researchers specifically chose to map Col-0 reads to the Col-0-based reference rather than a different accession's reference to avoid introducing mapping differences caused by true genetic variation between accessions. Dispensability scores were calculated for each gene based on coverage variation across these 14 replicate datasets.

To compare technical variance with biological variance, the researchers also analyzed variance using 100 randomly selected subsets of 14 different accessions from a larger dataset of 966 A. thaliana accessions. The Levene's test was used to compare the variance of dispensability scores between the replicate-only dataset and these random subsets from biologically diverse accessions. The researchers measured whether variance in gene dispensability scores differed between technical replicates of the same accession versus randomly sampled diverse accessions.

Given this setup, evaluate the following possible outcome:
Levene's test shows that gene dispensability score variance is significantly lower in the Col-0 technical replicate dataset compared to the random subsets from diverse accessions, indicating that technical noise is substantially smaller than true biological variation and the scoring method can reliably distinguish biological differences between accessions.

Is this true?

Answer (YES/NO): YES